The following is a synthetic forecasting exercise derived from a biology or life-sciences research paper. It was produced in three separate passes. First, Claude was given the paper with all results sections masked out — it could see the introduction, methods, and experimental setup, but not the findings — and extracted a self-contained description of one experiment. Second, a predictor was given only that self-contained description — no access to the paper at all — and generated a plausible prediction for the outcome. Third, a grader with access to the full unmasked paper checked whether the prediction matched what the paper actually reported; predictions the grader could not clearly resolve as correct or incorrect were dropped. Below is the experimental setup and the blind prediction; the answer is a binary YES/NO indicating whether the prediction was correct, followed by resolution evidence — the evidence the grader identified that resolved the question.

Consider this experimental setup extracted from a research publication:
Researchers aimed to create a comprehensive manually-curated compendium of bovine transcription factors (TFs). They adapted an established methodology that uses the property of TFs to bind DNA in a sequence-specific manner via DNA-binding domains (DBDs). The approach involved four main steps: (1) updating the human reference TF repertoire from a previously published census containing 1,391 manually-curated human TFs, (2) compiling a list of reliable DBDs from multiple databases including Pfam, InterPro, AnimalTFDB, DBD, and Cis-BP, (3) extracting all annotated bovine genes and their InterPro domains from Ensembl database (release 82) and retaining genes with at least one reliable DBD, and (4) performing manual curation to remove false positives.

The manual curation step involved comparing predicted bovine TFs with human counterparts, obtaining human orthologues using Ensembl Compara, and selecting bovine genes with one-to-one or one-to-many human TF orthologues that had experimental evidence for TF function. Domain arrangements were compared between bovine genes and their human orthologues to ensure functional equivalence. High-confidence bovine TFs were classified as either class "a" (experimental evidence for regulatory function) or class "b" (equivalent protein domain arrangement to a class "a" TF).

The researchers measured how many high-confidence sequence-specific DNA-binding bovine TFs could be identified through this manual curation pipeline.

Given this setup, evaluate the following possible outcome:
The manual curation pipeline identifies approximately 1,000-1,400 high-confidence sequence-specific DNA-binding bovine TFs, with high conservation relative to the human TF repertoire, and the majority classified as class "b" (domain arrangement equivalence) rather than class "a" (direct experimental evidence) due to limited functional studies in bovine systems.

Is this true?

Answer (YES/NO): NO